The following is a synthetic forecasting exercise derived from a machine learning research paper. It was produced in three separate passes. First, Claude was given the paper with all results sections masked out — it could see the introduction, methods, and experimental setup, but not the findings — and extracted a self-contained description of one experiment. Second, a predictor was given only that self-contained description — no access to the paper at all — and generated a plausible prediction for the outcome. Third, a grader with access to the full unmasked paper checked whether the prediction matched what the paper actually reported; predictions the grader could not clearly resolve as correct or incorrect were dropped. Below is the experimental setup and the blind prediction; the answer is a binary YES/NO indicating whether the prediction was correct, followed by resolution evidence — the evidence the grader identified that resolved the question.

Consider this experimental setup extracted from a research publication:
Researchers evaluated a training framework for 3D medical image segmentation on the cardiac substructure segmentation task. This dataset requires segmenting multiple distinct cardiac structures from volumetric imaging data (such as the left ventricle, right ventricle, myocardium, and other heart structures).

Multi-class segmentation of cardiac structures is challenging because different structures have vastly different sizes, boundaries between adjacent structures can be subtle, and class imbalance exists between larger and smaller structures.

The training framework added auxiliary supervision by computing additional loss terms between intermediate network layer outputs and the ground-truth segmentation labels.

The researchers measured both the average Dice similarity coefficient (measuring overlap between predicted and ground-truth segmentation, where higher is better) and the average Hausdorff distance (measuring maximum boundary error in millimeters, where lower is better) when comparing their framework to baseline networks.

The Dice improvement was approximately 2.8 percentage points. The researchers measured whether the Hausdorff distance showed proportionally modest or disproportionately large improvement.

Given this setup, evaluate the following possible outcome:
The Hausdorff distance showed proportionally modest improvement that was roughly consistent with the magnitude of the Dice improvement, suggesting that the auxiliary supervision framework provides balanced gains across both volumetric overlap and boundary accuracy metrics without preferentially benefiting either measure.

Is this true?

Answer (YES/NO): NO